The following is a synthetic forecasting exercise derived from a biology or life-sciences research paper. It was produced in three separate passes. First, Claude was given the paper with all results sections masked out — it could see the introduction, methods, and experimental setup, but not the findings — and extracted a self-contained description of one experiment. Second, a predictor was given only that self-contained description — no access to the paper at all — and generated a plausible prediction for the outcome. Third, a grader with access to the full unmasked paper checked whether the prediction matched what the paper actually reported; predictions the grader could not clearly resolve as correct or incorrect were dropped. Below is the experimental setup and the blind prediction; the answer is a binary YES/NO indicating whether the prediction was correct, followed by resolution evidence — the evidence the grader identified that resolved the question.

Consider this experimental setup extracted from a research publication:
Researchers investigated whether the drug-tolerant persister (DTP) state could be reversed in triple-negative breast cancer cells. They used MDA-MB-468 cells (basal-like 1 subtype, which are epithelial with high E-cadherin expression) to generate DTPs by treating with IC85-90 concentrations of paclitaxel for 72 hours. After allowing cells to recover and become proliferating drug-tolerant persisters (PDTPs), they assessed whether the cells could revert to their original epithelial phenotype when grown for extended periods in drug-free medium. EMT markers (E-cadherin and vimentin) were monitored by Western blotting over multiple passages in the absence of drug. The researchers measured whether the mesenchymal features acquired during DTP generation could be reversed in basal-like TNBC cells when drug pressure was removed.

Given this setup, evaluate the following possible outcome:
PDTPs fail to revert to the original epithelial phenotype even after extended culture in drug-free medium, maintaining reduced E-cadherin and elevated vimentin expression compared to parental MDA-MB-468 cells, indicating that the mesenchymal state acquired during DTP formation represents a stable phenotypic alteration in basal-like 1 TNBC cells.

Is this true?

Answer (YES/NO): YES